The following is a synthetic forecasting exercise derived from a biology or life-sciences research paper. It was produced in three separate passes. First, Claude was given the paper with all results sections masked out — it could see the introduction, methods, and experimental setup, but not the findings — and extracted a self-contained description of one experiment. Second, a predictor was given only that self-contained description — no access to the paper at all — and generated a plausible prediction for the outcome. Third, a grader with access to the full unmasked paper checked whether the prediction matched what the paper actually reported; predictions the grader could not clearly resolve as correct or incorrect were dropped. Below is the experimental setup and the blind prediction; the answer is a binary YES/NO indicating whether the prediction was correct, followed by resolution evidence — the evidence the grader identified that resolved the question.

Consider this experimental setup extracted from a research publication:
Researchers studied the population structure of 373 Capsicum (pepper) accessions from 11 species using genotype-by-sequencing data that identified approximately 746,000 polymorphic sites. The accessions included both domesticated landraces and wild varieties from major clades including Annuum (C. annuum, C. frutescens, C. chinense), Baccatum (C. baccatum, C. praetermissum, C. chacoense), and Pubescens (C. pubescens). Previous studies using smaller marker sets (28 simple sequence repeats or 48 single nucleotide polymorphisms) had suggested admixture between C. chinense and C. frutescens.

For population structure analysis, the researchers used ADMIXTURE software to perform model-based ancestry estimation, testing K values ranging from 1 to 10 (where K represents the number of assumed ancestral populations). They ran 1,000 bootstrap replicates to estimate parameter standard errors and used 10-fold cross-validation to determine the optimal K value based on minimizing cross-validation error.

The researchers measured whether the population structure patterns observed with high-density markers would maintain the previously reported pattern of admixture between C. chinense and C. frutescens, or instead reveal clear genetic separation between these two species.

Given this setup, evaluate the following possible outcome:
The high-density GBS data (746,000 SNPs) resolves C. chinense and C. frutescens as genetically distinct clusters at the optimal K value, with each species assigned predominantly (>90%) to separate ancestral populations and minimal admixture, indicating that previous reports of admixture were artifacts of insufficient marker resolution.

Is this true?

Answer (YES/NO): NO